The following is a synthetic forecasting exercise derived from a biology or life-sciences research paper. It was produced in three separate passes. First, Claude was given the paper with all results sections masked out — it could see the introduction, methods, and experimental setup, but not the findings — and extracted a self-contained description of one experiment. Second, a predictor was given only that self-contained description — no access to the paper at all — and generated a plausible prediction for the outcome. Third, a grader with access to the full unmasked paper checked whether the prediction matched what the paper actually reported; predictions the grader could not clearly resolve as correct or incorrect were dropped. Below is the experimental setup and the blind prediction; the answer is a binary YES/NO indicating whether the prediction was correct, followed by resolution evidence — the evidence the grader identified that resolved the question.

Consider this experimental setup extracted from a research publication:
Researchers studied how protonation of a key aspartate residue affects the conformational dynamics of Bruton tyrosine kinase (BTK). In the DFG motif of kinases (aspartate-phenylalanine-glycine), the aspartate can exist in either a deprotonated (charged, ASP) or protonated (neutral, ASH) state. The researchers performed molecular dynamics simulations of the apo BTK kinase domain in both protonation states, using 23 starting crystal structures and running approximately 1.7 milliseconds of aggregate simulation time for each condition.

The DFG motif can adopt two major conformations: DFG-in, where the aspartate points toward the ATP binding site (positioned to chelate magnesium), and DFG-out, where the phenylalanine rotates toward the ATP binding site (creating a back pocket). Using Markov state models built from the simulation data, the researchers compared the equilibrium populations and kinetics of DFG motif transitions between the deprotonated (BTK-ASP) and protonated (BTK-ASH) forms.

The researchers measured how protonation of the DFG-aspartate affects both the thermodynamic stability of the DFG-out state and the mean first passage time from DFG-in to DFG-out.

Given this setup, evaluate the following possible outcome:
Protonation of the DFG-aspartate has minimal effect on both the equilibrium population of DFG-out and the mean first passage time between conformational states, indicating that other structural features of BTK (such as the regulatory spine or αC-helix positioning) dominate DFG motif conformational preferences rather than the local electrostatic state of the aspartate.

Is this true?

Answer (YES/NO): NO